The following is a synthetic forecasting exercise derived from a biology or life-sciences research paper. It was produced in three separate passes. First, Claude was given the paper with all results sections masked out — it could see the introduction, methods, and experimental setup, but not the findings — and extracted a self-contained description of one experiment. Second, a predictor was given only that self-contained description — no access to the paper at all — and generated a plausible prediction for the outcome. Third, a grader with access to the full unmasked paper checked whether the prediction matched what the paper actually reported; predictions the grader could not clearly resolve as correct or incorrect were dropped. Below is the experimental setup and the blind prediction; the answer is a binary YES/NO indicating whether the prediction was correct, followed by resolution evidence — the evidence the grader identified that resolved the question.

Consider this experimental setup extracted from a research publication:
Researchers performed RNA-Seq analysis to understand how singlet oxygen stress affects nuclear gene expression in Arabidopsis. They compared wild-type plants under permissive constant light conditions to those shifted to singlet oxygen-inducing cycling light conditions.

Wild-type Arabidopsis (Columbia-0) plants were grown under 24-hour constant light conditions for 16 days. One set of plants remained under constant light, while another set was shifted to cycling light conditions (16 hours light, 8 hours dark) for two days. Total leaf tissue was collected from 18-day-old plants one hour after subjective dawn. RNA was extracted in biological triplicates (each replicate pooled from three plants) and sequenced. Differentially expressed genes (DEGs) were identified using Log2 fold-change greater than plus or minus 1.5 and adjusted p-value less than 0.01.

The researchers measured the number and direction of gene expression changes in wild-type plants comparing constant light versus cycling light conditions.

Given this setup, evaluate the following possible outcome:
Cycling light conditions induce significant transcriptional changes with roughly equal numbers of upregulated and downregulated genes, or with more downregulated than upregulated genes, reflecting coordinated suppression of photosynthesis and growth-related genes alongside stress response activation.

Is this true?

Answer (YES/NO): NO